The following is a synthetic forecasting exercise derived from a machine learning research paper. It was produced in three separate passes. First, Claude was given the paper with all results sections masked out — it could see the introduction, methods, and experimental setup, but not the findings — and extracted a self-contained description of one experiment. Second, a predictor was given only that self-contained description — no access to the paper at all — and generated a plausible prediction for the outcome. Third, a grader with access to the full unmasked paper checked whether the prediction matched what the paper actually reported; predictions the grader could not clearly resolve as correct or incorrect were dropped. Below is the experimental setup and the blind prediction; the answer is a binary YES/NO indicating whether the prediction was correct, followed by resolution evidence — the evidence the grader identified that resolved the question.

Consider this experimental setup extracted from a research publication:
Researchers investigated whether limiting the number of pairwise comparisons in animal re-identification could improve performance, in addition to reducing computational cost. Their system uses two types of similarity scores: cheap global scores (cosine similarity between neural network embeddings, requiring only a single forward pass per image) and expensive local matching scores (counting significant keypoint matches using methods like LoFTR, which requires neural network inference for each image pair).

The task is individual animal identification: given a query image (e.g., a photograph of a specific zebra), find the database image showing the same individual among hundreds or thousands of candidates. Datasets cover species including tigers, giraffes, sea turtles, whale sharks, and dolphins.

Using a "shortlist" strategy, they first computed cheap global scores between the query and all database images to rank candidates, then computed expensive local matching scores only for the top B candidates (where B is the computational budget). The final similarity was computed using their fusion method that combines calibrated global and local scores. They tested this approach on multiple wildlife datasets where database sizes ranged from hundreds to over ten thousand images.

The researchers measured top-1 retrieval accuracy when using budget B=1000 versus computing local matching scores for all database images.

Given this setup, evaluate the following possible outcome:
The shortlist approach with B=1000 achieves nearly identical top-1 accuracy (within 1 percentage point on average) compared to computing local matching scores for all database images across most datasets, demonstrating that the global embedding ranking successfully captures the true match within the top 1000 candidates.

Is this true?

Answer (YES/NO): NO